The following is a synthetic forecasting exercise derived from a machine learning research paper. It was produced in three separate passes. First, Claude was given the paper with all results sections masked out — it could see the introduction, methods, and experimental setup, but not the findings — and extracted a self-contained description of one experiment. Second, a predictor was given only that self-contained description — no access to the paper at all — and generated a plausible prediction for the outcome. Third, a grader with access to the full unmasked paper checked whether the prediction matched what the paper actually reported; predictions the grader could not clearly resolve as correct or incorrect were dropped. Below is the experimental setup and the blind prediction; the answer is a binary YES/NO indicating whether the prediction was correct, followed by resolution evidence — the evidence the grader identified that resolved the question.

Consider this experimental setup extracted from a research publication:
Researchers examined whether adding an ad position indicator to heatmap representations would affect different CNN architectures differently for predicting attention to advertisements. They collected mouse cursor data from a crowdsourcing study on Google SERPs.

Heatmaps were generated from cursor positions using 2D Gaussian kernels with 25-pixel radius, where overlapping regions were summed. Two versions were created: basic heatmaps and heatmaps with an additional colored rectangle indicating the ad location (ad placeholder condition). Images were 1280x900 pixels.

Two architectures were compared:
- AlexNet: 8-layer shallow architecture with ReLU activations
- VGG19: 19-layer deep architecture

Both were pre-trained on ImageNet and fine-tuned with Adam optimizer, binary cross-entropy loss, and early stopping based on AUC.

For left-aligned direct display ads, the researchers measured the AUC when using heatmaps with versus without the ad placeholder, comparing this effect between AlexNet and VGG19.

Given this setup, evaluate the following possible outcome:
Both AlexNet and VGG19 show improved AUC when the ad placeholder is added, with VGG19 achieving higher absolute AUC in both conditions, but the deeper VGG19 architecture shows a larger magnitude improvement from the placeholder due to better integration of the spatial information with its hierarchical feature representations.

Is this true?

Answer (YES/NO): NO